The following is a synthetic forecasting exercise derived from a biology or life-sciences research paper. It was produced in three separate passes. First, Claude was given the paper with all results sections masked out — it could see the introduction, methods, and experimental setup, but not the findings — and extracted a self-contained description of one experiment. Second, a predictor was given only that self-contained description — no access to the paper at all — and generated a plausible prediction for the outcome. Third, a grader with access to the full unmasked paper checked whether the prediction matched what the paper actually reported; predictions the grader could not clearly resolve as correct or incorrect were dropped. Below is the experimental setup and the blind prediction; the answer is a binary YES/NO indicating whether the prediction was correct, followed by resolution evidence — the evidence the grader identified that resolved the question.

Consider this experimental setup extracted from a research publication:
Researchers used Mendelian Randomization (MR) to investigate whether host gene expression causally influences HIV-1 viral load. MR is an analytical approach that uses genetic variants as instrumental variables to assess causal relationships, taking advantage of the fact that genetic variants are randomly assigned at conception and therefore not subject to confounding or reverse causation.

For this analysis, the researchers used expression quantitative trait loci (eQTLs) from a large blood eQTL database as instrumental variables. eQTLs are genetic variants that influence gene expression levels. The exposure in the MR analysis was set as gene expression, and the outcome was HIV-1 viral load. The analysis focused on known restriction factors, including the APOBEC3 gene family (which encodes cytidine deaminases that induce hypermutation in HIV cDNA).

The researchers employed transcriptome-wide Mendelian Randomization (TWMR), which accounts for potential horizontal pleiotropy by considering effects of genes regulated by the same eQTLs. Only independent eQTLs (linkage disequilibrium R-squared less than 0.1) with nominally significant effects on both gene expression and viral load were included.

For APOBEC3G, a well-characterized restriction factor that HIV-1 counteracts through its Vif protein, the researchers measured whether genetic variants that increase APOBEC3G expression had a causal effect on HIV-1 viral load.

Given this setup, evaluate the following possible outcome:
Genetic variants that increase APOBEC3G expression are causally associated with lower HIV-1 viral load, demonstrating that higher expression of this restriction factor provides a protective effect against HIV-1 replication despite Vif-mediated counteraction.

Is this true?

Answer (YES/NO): NO